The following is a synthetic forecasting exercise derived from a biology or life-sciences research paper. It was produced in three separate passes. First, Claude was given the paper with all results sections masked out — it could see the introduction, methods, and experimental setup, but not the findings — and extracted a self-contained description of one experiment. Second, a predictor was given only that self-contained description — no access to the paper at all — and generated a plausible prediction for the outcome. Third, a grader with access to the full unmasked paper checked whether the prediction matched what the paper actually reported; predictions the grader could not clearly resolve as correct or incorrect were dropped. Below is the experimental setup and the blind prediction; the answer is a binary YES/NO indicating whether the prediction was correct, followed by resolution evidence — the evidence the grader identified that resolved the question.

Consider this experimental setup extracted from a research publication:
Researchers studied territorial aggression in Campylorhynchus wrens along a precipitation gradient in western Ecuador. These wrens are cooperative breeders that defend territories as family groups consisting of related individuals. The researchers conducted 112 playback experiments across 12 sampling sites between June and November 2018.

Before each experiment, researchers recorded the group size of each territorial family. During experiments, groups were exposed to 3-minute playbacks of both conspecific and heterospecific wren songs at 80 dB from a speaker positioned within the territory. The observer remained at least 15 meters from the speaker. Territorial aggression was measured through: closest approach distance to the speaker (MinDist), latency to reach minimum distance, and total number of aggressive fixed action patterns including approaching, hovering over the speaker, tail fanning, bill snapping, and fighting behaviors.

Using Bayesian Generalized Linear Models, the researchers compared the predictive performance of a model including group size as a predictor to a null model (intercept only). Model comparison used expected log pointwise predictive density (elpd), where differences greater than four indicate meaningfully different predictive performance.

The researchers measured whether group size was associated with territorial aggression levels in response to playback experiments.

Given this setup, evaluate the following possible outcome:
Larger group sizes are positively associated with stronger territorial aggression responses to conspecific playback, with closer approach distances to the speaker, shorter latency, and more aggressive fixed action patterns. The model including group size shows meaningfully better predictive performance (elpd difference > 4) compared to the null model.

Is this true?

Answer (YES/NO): NO